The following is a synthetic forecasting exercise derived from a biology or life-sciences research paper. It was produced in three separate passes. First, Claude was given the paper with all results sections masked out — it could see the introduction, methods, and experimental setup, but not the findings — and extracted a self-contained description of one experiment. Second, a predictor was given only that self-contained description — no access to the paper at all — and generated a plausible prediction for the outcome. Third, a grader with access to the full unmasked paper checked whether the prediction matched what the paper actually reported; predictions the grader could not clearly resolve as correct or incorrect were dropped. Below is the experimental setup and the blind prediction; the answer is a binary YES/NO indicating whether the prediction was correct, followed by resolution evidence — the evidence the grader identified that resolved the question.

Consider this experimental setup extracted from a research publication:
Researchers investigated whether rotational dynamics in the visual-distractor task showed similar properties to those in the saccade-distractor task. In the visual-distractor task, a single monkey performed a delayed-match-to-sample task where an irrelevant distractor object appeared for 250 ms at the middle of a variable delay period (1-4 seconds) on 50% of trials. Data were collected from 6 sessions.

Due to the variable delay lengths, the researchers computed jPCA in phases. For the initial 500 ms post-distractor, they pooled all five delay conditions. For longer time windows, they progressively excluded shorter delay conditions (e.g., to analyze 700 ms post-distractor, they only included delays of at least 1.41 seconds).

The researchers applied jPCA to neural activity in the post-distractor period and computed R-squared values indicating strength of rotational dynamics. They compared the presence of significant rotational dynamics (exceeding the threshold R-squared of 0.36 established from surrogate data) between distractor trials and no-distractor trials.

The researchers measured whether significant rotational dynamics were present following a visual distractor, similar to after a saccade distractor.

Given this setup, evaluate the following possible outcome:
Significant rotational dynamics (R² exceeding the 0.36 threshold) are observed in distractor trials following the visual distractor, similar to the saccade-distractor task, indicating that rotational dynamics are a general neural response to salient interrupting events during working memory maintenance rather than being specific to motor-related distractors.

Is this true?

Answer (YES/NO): YES